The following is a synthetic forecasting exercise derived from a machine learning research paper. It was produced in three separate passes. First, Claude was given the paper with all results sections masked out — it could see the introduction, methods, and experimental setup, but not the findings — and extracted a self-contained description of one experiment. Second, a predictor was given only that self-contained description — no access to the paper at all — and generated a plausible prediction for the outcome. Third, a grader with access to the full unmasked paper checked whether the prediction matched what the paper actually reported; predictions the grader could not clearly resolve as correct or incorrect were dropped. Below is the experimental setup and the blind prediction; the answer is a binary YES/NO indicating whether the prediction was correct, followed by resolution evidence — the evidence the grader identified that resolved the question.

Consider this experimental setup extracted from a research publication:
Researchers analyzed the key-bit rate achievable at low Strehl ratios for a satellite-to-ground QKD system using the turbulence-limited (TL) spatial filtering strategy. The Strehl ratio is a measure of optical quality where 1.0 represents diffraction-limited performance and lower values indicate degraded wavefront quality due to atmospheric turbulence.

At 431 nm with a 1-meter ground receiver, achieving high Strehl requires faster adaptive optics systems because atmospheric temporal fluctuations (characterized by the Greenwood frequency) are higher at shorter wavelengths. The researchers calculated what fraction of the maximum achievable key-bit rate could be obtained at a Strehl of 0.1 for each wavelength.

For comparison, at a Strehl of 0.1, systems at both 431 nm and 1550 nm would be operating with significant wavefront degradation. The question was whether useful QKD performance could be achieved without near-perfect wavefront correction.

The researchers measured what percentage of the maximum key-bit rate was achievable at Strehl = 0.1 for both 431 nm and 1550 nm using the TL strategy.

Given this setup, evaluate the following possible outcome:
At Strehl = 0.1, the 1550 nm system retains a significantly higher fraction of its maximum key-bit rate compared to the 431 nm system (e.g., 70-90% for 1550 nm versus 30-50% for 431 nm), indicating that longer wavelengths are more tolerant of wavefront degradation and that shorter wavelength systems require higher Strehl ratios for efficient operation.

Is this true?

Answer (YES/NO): NO